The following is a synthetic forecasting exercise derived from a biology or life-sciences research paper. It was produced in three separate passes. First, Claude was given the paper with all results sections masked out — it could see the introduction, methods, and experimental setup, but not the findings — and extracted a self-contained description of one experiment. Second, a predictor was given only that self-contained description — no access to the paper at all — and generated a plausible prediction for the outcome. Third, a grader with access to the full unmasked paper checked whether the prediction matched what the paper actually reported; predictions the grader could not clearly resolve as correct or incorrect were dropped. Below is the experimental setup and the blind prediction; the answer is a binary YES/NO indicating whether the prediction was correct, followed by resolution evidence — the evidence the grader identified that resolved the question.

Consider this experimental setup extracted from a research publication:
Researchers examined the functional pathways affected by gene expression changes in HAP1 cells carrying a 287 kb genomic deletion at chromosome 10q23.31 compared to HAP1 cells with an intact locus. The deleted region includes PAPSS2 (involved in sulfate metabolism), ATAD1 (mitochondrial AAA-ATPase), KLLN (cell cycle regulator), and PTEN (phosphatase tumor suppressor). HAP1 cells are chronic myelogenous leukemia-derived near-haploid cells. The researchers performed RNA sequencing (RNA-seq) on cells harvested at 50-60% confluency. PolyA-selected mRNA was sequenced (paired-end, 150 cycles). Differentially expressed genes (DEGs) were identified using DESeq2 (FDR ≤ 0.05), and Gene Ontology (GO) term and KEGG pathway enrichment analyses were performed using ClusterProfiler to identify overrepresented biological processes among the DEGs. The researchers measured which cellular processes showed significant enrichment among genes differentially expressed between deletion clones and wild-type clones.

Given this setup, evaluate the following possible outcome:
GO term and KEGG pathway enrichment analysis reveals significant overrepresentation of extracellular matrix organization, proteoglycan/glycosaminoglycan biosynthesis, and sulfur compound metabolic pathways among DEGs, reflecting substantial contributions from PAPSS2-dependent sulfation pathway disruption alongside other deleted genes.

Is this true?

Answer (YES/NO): NO